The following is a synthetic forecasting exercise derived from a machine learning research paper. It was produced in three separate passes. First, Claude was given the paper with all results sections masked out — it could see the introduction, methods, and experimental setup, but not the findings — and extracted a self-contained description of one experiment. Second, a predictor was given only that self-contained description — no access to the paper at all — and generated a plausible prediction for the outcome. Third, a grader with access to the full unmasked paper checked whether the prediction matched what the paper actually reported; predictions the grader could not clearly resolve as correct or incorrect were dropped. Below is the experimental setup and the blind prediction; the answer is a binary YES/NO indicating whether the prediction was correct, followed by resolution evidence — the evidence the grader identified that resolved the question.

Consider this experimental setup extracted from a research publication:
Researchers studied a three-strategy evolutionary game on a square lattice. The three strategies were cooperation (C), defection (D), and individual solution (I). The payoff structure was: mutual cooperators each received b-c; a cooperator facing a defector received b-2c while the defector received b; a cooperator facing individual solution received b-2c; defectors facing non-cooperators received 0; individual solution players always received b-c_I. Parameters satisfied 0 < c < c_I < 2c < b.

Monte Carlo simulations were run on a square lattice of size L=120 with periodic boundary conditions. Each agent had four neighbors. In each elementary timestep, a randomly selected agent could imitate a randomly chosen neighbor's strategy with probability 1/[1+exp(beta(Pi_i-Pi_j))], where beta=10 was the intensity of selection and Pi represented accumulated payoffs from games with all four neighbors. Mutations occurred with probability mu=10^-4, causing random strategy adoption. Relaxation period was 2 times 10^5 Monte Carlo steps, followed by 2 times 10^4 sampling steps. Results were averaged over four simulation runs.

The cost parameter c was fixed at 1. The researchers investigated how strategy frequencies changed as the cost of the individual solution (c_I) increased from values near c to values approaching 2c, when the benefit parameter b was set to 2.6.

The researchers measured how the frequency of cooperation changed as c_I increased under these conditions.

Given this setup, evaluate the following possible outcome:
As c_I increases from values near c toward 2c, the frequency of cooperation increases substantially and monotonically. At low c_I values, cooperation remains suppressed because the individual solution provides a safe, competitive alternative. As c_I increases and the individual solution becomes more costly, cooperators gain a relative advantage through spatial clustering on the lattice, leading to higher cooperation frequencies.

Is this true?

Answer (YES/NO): NO